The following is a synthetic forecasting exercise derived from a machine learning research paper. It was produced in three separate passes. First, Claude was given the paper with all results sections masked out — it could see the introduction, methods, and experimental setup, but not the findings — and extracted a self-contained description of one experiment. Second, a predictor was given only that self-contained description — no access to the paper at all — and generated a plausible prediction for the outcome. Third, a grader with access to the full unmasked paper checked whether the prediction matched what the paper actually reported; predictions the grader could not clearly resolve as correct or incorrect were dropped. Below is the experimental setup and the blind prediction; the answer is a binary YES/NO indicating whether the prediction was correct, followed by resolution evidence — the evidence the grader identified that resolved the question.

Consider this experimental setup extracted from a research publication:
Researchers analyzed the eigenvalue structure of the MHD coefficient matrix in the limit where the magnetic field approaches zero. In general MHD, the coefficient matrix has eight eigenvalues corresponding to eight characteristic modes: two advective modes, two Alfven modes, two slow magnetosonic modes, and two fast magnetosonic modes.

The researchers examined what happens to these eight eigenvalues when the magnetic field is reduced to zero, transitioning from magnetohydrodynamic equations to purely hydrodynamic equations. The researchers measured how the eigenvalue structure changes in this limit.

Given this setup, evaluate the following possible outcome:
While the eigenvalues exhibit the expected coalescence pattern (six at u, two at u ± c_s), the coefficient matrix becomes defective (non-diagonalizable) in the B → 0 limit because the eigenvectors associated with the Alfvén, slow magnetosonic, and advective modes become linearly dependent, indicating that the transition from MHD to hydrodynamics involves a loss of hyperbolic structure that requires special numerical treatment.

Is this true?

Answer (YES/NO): NO